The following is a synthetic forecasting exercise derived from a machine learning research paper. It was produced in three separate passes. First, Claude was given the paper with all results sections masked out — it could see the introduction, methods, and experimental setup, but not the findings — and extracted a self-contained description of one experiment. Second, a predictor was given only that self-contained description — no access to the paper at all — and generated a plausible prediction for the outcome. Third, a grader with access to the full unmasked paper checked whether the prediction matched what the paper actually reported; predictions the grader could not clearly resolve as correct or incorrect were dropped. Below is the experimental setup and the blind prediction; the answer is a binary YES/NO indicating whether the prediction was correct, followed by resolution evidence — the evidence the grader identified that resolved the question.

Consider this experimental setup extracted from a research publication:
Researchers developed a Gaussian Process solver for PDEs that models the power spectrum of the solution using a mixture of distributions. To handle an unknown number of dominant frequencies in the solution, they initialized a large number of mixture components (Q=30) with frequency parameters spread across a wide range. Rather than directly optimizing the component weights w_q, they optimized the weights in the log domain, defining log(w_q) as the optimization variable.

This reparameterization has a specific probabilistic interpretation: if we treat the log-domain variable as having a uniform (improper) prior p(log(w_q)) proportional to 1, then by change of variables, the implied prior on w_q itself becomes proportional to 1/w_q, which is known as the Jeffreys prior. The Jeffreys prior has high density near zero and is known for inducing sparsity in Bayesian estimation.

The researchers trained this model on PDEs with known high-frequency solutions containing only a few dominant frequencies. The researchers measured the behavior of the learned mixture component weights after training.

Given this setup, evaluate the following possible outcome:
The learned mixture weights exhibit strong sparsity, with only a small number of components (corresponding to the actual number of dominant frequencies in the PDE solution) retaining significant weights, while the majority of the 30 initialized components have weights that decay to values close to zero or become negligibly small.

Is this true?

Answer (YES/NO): YES